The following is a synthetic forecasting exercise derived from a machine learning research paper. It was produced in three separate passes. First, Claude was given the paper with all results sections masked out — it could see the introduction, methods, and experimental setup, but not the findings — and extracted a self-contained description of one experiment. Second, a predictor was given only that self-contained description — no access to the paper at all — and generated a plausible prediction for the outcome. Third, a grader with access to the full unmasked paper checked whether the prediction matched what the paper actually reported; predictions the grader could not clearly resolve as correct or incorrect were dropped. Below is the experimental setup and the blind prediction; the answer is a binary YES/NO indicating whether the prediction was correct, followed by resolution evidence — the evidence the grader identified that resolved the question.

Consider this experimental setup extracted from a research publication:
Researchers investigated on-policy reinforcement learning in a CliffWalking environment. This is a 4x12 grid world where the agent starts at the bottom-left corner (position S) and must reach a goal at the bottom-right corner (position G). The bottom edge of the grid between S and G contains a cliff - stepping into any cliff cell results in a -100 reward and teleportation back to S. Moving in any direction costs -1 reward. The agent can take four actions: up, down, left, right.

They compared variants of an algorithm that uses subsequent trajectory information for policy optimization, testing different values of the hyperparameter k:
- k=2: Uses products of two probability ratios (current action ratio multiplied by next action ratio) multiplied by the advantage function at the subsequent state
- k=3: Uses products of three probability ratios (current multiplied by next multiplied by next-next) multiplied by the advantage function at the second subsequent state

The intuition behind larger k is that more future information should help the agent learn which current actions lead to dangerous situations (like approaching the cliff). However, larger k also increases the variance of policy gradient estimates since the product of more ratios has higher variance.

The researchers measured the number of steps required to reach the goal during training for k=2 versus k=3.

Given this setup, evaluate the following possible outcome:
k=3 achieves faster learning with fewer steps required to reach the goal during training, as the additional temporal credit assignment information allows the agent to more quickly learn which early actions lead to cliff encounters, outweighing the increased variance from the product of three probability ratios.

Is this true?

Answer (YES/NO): YES